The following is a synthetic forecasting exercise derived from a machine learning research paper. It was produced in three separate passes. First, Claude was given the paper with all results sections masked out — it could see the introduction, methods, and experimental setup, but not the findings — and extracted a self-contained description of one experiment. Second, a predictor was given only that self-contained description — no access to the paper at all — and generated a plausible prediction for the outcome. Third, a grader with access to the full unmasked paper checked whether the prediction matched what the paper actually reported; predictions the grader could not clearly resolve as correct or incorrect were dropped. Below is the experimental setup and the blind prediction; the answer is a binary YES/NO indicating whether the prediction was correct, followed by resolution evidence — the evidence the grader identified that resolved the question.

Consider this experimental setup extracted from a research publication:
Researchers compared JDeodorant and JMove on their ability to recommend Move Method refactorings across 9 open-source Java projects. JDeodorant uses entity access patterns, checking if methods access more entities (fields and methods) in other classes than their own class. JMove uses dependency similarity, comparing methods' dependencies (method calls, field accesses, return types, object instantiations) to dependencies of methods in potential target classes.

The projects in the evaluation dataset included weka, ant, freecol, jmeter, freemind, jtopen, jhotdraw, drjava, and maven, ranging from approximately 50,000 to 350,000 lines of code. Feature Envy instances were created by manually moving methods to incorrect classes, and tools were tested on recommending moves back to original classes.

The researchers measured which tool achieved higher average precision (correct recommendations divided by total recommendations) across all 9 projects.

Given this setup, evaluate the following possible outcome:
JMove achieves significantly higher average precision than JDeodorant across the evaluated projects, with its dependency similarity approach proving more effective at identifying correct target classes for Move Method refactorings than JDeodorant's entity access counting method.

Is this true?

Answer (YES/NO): NO